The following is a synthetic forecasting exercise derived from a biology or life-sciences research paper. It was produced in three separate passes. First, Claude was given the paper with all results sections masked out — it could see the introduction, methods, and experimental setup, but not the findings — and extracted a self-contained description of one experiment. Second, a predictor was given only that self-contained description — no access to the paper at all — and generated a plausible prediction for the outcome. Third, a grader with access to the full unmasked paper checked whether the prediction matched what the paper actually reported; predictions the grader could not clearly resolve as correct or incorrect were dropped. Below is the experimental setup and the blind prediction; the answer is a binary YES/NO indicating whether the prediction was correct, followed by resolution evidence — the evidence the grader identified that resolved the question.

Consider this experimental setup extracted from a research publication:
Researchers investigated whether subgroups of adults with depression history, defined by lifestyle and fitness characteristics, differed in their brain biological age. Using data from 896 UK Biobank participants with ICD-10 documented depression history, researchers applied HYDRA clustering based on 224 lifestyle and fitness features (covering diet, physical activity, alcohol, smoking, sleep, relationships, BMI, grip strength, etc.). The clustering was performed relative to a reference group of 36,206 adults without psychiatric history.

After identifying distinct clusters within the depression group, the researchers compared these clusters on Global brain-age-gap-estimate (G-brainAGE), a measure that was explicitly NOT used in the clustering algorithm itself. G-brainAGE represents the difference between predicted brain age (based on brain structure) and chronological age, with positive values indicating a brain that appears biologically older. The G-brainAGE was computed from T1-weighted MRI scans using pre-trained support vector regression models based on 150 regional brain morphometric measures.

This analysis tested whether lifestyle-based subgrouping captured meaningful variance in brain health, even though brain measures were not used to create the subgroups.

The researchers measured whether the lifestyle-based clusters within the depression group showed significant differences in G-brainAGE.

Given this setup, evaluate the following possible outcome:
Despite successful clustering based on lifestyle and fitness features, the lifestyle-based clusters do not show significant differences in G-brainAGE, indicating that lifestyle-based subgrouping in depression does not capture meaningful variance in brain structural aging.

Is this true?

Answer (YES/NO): YES